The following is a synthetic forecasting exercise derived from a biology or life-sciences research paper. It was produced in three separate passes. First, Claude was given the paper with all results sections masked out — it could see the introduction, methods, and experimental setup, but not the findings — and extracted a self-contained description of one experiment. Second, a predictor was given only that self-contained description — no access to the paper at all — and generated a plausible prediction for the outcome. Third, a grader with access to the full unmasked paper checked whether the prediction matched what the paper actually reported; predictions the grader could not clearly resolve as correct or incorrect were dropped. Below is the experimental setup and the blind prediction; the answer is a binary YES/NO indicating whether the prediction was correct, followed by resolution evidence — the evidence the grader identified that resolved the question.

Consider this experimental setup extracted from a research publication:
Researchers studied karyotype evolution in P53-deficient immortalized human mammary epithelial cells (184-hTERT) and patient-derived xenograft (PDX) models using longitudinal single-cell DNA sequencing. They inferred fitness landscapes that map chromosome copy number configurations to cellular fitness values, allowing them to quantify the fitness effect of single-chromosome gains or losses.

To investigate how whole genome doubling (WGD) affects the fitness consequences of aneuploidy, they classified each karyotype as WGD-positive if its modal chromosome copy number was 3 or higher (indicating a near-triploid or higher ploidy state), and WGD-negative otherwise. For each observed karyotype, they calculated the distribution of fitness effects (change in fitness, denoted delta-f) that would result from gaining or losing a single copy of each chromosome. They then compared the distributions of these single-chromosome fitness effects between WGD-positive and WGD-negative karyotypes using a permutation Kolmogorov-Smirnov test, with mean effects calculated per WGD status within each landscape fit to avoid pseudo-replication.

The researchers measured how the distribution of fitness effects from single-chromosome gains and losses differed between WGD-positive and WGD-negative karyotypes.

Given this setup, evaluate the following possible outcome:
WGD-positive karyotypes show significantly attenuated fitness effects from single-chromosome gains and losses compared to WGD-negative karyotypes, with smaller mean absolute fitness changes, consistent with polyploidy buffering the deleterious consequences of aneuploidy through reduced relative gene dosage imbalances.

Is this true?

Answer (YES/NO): NO